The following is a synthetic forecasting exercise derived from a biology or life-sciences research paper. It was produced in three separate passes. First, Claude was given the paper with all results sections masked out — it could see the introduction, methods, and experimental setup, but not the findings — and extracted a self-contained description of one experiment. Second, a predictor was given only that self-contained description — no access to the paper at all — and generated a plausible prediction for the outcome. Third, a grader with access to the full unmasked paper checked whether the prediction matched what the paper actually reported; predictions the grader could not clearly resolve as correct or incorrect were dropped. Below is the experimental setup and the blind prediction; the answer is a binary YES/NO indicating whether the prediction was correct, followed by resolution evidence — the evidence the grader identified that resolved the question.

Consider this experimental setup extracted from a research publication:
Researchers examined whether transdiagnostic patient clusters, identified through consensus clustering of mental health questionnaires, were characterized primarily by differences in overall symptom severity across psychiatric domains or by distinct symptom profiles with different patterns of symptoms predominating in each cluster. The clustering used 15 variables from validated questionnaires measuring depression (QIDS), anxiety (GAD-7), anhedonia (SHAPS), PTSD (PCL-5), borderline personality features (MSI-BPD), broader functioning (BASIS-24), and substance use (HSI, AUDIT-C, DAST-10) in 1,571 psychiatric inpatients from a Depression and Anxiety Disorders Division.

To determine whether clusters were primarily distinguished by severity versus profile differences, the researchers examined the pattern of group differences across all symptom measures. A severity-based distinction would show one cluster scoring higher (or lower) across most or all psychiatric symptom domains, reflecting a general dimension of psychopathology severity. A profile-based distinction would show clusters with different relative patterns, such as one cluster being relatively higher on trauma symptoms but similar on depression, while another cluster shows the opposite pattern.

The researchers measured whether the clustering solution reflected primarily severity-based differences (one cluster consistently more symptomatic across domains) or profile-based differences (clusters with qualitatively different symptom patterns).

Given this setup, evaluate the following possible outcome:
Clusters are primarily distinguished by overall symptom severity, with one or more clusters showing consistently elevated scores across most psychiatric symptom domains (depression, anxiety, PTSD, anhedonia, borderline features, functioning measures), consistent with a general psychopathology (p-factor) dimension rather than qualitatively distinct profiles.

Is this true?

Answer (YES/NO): YES